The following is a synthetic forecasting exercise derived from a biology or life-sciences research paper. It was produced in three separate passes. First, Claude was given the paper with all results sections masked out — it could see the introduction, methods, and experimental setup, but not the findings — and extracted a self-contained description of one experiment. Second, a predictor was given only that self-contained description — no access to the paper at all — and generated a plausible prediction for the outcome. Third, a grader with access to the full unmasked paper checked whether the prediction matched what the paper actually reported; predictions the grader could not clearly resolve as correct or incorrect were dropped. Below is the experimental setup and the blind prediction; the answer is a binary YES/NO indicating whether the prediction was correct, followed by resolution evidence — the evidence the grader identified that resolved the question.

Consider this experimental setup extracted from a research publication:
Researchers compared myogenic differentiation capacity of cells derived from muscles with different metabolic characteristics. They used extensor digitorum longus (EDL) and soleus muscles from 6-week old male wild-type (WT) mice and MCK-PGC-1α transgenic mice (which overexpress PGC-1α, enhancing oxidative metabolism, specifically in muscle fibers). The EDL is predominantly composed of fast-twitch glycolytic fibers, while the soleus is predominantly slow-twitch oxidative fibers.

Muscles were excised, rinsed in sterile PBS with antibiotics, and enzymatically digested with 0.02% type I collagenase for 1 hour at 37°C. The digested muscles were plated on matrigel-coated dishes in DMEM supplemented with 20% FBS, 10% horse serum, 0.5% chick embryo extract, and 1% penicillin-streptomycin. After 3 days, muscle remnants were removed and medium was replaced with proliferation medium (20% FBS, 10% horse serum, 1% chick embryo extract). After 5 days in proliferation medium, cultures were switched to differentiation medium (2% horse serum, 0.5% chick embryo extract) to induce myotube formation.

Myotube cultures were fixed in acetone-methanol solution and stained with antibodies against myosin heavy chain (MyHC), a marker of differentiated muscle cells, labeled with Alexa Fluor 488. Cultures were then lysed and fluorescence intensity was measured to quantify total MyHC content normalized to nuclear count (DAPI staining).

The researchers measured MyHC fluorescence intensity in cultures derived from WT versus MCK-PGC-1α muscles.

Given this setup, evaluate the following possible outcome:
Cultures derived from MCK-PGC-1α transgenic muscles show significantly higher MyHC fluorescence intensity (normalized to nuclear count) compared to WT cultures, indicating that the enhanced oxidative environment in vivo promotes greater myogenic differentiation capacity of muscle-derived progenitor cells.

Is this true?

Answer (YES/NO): NO